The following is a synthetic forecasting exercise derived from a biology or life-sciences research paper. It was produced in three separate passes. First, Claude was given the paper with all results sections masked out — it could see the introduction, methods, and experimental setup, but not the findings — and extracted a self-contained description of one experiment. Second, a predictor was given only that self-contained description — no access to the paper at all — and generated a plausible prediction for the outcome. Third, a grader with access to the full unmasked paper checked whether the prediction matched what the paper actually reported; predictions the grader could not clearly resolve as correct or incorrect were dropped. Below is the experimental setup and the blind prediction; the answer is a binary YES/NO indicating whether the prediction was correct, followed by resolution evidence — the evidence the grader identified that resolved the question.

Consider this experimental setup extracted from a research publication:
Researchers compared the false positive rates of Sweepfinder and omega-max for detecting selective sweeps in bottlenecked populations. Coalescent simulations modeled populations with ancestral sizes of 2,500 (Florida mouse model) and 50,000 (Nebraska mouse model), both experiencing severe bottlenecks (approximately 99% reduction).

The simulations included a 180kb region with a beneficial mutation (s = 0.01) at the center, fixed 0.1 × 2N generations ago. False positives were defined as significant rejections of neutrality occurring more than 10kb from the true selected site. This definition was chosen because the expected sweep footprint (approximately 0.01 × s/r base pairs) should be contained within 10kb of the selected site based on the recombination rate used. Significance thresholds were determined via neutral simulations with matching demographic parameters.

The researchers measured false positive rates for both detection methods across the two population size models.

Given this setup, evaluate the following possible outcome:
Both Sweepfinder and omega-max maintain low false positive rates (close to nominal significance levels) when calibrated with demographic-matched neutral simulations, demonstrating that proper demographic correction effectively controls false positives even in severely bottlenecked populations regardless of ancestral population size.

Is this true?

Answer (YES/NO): NO